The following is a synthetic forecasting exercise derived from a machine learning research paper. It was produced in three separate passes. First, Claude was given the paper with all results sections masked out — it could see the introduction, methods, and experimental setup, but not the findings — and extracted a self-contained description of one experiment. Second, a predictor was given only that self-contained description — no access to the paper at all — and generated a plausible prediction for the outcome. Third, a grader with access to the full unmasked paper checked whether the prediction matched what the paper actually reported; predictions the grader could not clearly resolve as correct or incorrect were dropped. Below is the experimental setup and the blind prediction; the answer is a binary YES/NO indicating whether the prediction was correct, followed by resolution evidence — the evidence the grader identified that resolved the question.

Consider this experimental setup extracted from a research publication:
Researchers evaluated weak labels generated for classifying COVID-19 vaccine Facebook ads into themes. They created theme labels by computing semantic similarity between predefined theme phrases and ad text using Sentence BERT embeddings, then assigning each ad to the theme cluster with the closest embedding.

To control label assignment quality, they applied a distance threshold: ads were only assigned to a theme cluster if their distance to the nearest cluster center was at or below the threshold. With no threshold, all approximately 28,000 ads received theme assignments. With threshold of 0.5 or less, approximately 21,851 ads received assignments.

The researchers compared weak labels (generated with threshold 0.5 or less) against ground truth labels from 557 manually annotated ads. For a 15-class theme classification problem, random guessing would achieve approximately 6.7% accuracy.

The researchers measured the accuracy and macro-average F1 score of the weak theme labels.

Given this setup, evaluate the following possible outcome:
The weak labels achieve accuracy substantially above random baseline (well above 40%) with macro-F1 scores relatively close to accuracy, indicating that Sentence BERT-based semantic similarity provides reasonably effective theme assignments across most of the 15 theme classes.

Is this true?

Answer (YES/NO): NO